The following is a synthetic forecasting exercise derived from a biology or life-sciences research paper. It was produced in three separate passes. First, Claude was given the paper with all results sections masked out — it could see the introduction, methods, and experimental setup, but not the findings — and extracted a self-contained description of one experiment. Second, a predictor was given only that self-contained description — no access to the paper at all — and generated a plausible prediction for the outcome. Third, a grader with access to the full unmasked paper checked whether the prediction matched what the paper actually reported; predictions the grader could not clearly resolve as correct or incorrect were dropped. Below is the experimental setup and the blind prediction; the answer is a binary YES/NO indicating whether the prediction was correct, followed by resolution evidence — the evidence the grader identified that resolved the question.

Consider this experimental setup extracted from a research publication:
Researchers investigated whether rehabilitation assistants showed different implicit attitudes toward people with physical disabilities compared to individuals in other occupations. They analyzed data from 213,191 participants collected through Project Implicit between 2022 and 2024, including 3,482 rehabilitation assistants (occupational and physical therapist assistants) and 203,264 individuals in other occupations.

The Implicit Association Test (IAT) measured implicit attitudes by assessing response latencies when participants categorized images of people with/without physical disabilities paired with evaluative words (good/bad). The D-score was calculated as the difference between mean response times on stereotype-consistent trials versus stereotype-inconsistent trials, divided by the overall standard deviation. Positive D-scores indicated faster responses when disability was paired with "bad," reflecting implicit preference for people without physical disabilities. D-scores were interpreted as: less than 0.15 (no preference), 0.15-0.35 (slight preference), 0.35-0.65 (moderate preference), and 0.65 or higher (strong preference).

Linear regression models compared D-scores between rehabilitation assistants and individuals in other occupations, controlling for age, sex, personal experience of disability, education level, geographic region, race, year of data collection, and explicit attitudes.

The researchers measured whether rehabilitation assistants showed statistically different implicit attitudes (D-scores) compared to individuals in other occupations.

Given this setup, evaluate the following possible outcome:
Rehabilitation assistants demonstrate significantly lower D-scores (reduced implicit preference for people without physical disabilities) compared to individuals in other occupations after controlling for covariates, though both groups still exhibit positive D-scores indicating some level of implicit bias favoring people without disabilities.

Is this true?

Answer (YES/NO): NO